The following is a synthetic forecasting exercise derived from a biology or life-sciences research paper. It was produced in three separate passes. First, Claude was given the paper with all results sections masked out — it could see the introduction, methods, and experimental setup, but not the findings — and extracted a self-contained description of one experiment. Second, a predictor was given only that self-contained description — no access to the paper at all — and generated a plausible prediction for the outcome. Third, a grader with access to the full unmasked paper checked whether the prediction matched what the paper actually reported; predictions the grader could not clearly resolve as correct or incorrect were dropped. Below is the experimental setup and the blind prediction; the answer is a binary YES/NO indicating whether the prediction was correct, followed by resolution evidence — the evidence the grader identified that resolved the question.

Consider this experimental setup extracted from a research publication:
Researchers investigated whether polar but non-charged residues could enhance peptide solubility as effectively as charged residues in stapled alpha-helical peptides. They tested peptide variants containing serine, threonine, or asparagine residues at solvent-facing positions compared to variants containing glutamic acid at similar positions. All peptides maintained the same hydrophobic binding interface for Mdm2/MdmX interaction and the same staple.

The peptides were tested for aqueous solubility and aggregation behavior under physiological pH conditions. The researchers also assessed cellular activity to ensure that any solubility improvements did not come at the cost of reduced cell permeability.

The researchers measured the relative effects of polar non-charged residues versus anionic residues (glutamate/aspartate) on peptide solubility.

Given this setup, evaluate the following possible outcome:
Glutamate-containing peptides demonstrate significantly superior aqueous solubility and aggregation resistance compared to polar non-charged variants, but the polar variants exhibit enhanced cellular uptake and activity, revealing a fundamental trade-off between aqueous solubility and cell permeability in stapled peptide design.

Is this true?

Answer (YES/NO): NO